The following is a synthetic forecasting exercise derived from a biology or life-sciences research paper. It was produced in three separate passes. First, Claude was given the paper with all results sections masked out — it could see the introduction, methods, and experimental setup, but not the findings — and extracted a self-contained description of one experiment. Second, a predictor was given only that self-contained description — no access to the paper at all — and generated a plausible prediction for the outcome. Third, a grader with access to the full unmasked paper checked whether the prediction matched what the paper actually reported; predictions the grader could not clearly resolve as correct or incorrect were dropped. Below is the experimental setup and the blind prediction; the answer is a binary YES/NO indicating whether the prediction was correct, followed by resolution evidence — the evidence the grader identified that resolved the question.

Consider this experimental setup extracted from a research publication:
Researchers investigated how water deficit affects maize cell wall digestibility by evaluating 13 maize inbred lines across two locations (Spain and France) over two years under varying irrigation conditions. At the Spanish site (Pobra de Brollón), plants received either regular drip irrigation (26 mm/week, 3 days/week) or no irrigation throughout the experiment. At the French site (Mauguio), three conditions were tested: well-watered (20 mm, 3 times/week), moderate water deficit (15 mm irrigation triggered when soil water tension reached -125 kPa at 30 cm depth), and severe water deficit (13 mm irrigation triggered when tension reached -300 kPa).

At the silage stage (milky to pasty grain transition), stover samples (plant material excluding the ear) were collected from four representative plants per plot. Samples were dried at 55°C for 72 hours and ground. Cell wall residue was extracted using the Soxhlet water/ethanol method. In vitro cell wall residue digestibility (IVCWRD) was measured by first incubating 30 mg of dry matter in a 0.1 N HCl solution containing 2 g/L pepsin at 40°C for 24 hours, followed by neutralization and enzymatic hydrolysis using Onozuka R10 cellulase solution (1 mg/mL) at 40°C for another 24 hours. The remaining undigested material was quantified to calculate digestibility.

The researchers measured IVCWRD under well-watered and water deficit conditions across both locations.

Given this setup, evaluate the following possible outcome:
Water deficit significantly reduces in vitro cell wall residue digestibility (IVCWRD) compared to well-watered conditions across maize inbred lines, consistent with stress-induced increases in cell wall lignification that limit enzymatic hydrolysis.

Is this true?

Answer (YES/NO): NO